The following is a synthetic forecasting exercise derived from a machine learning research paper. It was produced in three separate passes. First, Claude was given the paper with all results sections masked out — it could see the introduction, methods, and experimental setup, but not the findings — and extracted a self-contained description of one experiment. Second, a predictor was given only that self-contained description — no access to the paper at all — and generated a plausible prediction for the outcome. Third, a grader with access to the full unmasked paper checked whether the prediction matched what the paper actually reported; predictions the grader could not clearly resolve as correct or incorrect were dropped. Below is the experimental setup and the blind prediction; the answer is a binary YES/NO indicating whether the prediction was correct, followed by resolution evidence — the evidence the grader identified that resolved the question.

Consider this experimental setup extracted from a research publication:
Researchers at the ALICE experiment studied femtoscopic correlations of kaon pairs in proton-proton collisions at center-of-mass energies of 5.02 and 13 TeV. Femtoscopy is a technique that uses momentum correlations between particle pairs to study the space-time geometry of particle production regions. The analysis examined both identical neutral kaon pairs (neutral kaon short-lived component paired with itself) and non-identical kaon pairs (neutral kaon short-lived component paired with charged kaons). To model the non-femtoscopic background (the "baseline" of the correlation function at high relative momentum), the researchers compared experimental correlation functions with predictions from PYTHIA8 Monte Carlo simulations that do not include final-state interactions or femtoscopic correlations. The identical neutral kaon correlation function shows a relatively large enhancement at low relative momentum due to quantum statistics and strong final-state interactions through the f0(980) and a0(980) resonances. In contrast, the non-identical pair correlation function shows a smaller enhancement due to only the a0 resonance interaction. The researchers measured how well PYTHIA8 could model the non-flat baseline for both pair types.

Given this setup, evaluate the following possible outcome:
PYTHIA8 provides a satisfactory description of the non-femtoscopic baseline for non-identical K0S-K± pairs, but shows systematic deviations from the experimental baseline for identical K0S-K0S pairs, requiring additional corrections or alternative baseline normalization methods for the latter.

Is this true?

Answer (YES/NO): NO